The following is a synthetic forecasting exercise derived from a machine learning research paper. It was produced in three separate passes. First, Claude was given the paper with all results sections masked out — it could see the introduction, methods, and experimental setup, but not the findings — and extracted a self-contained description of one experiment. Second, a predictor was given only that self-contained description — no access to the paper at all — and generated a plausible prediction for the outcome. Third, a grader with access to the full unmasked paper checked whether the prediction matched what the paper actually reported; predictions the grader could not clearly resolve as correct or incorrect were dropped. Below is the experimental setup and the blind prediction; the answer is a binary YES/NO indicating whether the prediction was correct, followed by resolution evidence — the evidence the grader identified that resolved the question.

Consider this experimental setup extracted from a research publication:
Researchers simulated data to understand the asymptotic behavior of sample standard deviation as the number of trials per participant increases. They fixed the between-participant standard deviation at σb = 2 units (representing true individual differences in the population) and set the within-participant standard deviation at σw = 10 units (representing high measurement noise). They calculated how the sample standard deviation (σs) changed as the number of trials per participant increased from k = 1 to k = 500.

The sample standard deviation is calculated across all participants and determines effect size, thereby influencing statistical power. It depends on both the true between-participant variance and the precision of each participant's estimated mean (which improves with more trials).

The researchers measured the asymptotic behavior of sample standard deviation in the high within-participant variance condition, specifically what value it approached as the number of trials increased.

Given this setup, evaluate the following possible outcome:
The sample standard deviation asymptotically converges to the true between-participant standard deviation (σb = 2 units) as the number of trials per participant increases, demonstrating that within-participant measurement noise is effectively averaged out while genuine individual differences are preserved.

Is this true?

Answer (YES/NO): YES